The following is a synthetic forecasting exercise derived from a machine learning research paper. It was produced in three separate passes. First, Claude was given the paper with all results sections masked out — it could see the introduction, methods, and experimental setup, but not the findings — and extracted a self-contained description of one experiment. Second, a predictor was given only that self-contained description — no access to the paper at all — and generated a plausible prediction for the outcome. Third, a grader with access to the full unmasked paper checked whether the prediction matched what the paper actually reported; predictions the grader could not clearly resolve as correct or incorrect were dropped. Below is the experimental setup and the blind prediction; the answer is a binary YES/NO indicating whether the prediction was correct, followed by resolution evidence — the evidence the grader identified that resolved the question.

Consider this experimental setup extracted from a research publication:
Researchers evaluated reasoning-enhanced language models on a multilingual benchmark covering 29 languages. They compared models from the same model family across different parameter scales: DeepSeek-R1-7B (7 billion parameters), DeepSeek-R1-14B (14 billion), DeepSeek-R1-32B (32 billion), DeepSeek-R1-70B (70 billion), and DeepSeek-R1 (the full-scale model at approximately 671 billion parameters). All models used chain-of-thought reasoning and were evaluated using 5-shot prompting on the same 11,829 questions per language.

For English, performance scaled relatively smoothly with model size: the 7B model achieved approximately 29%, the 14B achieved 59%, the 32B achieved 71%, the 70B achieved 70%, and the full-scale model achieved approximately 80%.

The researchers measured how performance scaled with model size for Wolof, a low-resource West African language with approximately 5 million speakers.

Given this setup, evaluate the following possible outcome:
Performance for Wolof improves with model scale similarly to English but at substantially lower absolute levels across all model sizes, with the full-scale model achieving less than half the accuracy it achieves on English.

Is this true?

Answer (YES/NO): NO